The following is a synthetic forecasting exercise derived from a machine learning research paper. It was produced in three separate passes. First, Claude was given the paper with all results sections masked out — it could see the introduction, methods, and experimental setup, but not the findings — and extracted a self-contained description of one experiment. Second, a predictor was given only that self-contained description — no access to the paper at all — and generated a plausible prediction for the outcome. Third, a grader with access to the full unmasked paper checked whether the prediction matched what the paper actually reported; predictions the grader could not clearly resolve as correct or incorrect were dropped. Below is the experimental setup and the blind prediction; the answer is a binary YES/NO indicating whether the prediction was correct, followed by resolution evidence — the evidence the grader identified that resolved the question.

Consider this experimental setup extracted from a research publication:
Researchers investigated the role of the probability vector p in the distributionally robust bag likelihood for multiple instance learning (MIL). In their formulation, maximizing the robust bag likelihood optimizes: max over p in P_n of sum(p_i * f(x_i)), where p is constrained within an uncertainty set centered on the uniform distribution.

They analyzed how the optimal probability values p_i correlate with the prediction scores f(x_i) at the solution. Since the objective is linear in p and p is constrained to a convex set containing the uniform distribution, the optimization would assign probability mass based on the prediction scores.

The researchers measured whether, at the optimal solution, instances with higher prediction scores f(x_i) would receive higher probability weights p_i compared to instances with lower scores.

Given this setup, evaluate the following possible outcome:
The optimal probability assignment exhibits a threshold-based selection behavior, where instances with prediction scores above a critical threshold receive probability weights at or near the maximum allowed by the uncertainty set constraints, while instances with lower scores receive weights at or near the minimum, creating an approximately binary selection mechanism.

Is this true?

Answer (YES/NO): NO